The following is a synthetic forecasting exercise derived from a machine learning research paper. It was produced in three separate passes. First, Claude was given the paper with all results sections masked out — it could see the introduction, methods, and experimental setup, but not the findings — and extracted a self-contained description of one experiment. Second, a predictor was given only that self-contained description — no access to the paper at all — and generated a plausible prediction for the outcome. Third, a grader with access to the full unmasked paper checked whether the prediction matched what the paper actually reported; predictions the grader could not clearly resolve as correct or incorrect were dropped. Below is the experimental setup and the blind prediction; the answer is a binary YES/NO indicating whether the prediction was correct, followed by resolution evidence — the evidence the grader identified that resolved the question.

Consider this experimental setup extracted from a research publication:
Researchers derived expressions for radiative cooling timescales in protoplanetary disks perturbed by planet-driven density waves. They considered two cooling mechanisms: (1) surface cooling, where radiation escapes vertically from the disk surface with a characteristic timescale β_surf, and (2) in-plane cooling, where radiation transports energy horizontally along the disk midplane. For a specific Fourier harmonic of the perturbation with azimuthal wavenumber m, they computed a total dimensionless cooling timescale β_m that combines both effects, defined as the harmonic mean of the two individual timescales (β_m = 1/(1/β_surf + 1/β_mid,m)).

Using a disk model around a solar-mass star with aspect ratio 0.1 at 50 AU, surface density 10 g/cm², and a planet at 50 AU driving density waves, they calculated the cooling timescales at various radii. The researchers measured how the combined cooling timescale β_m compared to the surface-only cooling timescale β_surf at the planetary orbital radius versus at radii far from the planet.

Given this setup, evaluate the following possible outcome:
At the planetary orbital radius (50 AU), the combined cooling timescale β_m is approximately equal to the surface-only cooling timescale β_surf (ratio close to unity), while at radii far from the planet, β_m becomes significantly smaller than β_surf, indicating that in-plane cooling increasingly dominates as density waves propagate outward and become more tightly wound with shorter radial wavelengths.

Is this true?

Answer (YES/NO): YES